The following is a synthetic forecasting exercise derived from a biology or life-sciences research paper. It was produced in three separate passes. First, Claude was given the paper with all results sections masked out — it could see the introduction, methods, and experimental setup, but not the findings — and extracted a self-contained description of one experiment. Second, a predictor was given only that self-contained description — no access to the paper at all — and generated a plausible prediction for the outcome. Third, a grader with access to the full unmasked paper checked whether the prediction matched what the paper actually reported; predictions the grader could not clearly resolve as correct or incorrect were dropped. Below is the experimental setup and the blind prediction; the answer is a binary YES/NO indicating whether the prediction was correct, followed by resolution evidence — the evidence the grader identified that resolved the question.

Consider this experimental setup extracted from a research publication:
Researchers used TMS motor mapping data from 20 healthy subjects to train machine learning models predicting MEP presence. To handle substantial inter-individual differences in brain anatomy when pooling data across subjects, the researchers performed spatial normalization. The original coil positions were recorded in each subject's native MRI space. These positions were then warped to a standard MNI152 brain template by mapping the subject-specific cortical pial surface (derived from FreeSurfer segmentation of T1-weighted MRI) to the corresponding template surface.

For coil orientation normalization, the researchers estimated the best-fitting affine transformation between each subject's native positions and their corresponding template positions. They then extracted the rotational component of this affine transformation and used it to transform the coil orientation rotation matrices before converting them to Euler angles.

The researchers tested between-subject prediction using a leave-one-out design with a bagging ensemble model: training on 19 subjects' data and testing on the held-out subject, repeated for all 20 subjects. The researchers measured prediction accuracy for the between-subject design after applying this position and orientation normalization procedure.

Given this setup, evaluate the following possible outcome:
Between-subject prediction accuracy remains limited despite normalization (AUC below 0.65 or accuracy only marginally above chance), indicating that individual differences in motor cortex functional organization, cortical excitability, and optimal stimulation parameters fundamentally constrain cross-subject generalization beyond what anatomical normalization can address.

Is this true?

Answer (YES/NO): NO